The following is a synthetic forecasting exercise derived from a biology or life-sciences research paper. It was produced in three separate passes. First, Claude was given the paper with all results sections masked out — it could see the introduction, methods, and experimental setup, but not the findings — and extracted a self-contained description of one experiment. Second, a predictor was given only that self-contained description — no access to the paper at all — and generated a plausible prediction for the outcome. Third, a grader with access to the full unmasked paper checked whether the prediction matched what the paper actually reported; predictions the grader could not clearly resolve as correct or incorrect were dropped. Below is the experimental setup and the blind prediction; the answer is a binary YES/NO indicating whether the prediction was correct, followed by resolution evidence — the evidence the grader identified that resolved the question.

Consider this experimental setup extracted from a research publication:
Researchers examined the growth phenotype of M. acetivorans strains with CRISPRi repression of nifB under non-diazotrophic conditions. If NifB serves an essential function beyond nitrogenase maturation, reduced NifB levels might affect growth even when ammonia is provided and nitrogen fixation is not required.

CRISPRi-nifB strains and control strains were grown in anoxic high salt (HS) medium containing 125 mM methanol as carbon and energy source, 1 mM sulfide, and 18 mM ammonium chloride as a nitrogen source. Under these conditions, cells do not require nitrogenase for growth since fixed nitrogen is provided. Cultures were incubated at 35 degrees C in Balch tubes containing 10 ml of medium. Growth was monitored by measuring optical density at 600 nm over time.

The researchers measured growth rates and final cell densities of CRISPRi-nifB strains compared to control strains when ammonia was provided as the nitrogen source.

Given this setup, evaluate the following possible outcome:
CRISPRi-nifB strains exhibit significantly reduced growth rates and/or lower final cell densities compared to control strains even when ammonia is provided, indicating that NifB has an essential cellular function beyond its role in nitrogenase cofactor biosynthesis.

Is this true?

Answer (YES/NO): NO